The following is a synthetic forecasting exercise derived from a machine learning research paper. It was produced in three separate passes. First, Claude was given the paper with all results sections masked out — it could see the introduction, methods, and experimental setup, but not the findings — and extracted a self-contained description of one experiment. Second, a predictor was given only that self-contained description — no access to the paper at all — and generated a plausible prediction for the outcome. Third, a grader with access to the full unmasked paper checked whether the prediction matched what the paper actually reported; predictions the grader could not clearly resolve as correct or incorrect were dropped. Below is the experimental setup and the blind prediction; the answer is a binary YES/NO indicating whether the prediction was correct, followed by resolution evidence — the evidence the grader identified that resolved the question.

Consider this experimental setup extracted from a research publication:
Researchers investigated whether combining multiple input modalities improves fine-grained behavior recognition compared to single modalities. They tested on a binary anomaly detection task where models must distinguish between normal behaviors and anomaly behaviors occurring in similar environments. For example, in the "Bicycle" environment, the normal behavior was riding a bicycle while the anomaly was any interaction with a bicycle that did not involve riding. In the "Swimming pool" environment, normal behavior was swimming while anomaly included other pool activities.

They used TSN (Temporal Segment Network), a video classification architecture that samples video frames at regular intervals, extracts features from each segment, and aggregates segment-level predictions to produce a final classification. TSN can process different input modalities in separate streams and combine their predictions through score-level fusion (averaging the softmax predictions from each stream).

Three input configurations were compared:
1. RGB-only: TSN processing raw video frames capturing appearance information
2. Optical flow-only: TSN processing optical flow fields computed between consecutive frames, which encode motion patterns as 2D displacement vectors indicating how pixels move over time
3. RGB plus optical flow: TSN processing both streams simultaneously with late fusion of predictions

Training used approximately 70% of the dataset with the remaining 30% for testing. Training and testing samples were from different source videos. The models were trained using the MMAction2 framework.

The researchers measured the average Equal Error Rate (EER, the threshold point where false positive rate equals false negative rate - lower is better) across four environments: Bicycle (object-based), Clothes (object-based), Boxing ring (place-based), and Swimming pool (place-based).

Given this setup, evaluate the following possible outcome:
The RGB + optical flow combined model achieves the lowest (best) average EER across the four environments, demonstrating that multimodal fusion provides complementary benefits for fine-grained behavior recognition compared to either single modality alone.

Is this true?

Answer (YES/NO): YES